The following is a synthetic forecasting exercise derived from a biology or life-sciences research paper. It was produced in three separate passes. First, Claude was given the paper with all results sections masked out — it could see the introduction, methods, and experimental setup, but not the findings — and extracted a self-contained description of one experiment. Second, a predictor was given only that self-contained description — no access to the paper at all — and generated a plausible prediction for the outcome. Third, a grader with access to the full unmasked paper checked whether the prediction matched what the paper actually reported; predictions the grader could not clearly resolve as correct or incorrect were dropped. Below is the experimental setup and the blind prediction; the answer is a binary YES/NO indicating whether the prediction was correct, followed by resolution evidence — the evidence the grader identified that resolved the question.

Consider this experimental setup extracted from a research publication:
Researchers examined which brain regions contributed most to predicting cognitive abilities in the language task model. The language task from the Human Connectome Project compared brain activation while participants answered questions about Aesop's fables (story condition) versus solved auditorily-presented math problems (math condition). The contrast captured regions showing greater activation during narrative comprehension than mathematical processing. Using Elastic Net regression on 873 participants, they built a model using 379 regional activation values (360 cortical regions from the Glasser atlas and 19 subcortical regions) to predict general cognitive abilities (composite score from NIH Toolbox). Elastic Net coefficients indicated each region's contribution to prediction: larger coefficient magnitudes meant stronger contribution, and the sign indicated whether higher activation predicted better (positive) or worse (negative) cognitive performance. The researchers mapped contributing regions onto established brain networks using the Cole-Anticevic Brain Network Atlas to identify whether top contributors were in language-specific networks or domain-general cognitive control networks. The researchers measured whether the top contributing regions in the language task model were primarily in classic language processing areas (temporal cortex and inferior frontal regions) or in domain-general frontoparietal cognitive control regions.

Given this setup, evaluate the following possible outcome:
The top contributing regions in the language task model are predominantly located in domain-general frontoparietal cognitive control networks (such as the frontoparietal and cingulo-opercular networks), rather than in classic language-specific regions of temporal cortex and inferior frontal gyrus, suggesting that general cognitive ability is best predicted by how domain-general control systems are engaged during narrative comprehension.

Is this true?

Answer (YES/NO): NO